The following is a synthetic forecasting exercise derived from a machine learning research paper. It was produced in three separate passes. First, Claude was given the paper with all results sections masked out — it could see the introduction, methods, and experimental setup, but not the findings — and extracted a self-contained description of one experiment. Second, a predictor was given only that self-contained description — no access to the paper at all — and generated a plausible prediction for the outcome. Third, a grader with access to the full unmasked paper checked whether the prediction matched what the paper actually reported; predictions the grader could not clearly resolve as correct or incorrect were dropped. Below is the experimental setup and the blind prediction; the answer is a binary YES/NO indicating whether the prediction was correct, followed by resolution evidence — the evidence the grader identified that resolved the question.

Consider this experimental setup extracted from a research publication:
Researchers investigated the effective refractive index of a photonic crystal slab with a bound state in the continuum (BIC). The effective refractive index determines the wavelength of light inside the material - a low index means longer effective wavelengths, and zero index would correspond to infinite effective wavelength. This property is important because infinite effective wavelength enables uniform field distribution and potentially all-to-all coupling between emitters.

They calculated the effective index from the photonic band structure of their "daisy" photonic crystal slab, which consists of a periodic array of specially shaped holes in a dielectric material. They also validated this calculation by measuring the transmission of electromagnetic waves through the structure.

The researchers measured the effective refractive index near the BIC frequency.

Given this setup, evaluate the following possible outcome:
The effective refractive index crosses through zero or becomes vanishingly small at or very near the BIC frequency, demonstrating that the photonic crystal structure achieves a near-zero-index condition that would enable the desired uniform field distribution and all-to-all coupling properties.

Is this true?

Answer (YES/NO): YES